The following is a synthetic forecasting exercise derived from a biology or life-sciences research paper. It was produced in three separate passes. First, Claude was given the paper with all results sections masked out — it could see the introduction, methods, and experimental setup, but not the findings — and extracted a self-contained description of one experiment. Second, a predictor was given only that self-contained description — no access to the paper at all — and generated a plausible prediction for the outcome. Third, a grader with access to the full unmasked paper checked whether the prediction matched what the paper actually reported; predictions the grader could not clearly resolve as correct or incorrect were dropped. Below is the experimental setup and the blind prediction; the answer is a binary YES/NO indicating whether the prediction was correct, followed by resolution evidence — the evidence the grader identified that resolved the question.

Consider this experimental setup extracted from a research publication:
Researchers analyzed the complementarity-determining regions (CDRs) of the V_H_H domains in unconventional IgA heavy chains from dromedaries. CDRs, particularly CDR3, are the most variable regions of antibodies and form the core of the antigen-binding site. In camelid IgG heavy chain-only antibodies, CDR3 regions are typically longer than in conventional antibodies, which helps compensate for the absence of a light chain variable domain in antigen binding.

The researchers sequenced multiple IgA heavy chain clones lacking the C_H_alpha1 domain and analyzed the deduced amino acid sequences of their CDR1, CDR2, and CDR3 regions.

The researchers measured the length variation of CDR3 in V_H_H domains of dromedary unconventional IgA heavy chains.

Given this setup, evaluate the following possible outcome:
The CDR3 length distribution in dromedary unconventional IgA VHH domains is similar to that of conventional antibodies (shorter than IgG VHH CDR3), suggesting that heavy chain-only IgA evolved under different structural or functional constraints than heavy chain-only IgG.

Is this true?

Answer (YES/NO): NO